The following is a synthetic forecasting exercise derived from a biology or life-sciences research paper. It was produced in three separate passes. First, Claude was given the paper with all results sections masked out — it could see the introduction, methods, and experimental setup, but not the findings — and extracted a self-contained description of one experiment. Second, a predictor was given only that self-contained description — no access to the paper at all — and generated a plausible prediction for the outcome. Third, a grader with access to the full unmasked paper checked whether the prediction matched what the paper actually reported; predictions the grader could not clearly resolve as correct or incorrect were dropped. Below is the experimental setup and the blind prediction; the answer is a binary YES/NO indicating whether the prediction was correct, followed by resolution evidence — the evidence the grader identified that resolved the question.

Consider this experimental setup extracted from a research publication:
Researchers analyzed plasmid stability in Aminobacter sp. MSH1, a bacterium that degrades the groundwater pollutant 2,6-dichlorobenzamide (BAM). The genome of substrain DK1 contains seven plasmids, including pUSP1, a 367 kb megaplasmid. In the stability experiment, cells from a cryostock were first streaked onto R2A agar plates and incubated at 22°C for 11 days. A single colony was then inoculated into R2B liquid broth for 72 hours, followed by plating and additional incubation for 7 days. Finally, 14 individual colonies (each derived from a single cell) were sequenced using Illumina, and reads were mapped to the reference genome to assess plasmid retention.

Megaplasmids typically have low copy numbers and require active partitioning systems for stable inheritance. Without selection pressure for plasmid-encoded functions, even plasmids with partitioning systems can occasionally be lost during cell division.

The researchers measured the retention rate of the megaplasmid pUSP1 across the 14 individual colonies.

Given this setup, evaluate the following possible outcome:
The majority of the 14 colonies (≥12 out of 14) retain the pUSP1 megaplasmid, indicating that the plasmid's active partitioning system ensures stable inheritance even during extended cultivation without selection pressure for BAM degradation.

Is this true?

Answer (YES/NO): YES